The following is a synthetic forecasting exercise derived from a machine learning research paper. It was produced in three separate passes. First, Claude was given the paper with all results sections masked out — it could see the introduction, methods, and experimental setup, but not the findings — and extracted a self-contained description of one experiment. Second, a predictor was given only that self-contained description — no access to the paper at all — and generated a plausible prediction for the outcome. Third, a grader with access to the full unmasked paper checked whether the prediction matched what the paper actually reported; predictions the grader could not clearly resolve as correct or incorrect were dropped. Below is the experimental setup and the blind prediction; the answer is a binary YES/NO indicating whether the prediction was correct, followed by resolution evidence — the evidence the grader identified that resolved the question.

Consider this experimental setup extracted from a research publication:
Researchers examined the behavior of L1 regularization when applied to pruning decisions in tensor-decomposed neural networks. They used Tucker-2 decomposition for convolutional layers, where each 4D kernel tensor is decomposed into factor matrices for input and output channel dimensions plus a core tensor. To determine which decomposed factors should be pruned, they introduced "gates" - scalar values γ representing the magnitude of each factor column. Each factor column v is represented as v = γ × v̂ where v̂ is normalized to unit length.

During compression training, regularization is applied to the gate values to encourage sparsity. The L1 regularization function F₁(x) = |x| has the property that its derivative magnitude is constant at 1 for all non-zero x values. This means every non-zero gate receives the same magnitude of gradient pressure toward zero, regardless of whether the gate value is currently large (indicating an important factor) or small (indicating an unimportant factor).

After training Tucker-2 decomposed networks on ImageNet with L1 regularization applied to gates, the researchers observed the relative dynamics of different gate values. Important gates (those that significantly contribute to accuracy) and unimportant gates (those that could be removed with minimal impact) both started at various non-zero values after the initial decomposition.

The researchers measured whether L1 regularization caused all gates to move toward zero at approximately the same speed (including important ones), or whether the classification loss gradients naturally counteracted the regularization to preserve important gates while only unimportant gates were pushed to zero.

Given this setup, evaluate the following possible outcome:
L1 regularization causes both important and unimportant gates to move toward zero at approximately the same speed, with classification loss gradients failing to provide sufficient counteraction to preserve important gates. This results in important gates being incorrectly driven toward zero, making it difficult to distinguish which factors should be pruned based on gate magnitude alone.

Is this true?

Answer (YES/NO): YES